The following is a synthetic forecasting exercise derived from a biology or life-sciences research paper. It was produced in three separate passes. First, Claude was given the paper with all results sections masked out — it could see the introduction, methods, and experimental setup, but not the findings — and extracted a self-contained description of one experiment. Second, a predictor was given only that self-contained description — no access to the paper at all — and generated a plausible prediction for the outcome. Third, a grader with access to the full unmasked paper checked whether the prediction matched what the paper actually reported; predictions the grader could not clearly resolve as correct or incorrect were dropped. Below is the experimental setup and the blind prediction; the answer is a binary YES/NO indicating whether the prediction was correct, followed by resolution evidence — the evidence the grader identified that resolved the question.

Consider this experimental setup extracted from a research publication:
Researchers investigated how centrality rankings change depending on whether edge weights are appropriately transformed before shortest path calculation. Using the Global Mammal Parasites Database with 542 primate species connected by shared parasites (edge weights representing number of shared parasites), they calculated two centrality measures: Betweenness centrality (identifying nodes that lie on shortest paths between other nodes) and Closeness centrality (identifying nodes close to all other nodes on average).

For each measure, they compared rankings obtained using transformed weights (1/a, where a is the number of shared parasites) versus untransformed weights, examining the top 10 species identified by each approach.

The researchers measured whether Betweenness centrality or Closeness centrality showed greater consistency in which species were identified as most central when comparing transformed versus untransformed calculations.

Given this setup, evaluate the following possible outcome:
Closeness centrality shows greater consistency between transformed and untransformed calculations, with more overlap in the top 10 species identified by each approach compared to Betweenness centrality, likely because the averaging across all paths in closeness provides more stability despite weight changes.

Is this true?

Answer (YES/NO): YES